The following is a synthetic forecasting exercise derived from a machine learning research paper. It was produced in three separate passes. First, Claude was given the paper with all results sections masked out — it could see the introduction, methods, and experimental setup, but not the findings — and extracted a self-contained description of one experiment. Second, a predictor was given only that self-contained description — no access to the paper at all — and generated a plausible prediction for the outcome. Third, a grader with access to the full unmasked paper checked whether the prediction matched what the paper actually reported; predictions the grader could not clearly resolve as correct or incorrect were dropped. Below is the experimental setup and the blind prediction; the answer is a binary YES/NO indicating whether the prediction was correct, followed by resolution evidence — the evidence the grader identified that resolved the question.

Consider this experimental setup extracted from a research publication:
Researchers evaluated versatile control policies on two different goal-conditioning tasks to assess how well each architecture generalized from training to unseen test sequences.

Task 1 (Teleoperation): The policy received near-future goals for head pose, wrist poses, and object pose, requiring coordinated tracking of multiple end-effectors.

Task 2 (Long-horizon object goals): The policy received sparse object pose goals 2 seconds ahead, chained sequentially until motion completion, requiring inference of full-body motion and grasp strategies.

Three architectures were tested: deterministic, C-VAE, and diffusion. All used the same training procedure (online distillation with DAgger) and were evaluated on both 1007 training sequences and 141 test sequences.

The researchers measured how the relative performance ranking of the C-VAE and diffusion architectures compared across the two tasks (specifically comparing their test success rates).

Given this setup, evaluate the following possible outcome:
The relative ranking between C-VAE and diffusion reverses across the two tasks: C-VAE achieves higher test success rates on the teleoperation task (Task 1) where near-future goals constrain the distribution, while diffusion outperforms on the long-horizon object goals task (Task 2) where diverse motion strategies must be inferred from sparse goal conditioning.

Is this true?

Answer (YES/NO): NO